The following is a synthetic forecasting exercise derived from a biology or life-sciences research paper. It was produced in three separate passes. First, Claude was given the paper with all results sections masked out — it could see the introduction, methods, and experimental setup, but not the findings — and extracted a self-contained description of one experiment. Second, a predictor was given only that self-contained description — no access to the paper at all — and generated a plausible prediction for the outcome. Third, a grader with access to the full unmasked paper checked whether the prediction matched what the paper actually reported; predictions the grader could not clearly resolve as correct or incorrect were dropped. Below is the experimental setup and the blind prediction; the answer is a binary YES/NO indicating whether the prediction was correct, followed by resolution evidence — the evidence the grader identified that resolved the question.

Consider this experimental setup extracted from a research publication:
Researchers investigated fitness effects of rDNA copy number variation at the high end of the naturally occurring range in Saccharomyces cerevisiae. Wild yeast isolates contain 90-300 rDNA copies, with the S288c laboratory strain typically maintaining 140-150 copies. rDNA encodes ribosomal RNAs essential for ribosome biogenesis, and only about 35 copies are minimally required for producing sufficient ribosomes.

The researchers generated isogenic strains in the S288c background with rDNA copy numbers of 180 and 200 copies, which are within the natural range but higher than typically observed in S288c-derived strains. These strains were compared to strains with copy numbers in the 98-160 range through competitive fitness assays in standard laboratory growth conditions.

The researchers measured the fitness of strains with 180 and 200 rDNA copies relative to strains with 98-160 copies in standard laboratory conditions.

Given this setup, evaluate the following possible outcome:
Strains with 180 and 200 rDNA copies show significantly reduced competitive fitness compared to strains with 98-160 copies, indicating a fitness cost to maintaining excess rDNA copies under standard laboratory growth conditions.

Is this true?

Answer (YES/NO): NO